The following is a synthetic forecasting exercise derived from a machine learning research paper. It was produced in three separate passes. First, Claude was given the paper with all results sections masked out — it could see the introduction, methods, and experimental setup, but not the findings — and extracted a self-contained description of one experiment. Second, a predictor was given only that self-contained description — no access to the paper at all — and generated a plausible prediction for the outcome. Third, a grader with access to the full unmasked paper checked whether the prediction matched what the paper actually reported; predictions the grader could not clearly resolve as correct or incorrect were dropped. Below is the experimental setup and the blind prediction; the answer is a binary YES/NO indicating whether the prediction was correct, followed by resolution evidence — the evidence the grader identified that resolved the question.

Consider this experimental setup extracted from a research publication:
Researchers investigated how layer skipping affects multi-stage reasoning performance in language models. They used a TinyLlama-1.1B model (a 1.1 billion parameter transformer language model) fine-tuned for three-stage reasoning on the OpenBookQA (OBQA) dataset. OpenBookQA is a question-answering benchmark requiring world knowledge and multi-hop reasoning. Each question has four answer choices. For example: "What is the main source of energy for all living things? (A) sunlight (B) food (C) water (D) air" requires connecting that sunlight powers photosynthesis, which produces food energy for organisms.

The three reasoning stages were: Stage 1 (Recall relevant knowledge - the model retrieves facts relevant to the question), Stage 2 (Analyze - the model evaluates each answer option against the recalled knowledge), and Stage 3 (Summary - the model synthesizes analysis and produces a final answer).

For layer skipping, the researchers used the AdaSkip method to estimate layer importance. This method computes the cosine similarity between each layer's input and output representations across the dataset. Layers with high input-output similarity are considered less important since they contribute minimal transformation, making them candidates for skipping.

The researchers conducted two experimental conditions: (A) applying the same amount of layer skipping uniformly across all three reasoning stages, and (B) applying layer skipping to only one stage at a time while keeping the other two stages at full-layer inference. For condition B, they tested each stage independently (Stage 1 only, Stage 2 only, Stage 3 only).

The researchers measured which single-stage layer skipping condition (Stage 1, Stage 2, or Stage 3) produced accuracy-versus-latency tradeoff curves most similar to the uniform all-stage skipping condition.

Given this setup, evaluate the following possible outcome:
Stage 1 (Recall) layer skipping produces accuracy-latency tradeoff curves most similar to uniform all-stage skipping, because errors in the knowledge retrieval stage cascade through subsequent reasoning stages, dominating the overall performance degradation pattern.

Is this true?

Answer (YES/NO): NO